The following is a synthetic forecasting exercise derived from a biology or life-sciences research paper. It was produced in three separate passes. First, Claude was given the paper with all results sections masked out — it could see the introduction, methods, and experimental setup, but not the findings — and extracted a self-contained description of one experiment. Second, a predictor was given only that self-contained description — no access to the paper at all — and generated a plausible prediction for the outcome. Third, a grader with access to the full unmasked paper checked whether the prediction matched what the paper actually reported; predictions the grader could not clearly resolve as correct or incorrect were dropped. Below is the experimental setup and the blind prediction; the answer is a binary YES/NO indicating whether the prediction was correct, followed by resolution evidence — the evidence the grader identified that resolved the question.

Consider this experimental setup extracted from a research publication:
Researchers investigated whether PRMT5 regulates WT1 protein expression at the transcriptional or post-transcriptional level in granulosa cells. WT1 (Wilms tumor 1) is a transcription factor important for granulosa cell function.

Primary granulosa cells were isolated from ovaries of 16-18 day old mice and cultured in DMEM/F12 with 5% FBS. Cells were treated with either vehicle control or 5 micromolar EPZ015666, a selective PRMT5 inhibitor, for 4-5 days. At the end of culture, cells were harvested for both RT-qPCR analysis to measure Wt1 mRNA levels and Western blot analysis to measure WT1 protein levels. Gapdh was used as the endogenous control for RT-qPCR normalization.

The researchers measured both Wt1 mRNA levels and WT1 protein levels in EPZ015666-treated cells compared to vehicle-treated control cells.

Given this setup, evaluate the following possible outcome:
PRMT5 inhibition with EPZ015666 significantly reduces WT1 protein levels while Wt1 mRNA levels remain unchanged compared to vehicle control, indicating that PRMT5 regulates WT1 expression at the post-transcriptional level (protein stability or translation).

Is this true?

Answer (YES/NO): YES